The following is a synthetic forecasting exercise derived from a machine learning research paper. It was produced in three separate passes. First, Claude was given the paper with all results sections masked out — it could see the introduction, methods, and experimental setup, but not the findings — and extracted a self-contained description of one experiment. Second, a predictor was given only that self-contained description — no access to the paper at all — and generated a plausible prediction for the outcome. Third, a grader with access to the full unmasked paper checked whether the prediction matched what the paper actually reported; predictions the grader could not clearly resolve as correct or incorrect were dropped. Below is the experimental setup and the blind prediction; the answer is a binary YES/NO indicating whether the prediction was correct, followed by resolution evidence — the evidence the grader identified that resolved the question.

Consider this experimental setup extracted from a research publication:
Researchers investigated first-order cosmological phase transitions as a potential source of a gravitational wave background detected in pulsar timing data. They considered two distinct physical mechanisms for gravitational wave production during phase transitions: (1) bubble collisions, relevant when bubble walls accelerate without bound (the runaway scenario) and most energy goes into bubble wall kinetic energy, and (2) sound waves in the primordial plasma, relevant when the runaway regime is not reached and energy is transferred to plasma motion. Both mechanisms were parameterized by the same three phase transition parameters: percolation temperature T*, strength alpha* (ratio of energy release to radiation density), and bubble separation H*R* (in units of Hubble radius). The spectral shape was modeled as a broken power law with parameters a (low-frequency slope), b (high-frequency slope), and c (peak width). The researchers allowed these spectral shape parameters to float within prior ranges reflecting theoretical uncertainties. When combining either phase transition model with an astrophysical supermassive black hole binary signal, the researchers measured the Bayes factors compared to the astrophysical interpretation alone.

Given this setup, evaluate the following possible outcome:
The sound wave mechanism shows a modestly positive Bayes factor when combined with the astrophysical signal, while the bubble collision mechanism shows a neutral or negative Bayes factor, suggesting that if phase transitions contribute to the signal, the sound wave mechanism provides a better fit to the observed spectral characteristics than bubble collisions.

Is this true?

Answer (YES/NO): NO